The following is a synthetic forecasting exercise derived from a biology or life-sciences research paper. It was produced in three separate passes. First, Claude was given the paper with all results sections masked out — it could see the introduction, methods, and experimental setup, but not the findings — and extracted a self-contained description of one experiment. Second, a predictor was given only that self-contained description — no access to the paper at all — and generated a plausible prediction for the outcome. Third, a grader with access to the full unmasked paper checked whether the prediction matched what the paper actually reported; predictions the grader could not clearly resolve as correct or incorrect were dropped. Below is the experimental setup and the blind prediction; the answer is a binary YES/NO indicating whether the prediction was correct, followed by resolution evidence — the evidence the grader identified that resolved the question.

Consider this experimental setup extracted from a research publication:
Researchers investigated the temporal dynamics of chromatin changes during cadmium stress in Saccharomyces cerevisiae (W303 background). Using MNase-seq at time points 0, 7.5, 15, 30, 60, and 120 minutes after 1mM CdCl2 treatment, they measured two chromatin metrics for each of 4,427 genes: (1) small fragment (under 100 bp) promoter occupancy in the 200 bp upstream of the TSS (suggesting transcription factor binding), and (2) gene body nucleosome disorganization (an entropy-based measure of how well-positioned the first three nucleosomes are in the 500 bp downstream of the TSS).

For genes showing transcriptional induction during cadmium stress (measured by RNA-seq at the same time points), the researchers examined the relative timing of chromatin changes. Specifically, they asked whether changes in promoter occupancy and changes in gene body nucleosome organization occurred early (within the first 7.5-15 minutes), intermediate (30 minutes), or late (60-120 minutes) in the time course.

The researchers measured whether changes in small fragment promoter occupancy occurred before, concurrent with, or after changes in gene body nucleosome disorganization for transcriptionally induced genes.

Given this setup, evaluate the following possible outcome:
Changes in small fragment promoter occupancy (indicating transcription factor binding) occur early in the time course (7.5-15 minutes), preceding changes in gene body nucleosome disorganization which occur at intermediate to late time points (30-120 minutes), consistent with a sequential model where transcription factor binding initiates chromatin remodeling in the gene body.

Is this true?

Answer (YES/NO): NO